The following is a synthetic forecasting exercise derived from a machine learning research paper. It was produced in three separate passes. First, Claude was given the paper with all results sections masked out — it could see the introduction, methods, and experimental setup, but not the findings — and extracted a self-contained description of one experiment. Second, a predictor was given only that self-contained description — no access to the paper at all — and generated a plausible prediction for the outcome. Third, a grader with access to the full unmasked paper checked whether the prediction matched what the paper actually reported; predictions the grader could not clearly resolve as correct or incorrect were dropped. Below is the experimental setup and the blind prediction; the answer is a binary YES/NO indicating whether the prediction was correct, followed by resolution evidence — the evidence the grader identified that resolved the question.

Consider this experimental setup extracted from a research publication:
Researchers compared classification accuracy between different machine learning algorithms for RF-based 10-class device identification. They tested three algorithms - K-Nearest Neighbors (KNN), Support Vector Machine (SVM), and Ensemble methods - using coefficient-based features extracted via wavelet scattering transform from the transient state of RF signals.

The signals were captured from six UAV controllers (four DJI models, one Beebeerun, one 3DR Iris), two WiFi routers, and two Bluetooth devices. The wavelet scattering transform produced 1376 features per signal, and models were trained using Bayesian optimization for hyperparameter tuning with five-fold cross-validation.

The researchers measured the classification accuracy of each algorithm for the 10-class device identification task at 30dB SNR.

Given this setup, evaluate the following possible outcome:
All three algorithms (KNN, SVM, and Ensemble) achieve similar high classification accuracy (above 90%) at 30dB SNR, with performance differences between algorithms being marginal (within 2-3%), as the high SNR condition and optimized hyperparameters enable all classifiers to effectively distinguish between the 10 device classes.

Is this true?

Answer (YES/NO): NO